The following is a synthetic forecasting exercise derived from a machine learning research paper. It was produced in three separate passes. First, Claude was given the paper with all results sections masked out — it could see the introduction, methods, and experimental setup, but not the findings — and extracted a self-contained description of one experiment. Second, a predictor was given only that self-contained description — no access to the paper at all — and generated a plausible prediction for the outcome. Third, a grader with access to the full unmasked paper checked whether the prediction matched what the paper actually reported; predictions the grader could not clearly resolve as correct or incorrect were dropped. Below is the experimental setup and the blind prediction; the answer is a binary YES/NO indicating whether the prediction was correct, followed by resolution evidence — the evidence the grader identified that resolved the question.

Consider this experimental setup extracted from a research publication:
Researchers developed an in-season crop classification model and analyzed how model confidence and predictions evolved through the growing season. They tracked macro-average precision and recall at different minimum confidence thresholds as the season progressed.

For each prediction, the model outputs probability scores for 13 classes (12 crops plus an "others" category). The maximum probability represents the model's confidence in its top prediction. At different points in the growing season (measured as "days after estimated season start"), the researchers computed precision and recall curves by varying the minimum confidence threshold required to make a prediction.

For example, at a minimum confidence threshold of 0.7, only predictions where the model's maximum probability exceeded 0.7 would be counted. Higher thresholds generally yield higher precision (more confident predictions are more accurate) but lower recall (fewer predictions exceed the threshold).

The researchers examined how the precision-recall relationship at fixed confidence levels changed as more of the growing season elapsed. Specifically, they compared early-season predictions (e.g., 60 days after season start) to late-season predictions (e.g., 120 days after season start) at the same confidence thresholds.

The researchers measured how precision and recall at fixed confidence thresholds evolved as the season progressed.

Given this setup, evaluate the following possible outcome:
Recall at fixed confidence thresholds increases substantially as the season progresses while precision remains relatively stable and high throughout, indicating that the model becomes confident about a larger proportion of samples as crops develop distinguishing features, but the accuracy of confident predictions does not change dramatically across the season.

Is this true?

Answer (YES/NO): YES